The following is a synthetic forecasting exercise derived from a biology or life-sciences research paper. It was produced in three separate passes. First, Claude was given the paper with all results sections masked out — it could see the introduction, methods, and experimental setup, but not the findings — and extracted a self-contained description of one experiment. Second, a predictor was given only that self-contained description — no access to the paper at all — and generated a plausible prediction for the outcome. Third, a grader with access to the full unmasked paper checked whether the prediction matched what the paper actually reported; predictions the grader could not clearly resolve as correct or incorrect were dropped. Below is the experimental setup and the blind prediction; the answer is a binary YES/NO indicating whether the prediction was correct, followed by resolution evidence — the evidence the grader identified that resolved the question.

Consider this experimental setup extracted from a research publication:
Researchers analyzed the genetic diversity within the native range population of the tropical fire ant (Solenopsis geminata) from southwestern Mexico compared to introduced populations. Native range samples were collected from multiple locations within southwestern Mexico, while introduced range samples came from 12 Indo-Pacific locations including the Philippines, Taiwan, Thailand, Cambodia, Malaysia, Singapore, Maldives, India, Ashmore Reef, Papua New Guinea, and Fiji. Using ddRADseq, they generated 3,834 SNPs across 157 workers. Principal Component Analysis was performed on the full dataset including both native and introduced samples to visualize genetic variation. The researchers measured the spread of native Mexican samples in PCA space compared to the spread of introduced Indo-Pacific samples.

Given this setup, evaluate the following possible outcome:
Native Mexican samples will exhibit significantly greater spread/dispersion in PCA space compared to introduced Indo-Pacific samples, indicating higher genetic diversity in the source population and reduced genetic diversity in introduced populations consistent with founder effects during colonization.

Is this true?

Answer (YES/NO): YES